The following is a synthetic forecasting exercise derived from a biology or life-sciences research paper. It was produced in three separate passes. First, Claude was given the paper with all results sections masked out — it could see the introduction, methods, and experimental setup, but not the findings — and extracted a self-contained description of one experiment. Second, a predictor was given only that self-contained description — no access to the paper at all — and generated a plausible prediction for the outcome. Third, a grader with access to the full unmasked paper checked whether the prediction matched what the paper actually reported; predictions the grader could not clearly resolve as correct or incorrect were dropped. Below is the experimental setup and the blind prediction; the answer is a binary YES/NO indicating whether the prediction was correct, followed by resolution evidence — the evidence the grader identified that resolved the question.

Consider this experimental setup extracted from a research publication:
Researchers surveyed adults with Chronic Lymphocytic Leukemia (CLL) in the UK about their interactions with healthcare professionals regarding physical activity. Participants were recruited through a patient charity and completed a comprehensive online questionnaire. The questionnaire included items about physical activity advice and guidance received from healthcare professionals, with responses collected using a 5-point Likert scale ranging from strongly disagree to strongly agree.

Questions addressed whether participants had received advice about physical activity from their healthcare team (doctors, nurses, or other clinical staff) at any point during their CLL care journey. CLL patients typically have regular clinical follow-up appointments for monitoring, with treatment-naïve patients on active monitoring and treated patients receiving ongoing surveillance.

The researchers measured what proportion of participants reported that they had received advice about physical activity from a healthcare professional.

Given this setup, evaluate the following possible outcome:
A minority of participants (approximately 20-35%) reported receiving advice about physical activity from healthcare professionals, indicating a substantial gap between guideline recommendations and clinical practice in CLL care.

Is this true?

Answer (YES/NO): YES